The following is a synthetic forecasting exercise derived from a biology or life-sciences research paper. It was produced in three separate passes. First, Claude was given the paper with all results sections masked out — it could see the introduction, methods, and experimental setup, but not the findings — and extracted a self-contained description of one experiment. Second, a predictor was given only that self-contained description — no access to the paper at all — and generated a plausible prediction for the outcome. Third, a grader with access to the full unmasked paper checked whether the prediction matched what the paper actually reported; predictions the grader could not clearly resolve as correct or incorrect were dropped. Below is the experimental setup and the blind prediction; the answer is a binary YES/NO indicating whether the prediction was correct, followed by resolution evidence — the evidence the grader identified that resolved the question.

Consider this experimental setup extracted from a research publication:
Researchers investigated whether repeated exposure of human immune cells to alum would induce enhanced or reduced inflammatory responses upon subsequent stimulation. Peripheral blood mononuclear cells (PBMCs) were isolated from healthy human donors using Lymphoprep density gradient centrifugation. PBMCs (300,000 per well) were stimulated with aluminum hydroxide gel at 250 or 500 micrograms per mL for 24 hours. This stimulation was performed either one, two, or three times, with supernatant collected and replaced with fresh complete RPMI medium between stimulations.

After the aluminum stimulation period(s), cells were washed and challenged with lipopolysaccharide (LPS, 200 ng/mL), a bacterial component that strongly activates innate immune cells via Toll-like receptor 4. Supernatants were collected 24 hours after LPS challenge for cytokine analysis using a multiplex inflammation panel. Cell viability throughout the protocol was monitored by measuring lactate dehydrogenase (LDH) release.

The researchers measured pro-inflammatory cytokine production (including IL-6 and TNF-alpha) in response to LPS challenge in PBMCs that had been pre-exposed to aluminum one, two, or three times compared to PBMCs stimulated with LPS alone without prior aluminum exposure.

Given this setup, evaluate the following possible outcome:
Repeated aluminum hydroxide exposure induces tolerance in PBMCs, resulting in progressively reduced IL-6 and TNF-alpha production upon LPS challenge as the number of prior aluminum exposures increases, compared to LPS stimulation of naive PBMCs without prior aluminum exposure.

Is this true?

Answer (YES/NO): NO